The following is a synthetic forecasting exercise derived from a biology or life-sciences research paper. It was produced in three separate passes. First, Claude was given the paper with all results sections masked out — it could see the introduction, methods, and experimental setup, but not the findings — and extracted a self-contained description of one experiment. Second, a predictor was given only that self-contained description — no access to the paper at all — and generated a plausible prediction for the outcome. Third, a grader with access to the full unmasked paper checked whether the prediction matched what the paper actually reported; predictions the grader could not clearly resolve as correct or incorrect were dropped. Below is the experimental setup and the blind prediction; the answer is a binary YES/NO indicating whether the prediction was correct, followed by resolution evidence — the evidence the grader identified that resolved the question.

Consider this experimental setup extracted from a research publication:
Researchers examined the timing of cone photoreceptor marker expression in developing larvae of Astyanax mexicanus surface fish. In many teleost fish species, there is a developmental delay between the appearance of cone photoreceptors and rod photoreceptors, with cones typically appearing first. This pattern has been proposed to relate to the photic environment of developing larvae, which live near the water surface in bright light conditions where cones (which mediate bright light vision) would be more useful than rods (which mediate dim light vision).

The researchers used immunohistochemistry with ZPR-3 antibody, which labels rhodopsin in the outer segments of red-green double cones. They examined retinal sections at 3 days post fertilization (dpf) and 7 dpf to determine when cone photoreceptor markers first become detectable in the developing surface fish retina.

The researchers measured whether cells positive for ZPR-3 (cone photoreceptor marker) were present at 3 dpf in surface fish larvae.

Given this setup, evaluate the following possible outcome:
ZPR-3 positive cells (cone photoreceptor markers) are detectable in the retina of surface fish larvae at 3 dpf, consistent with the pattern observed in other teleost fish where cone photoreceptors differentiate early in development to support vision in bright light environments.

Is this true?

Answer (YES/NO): YES